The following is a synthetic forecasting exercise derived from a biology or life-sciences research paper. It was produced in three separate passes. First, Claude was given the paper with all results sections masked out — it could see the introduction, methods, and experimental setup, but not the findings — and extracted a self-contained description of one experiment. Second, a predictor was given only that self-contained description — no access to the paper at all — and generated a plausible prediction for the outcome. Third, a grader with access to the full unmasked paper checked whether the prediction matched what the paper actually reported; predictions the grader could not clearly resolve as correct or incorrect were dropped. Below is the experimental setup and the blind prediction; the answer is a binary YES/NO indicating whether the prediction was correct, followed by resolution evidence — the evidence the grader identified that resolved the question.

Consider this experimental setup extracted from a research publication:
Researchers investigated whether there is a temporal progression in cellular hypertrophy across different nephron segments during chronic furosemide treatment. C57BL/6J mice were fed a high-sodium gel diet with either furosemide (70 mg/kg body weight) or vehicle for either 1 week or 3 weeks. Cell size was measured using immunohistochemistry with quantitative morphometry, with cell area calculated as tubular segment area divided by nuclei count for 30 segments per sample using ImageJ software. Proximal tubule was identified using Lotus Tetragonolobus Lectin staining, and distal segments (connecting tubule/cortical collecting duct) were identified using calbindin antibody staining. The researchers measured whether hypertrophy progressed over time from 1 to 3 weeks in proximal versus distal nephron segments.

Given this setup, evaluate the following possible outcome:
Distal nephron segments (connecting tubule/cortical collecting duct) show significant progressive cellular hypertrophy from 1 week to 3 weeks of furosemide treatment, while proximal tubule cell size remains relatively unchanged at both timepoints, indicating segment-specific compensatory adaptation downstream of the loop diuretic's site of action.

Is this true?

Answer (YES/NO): NO